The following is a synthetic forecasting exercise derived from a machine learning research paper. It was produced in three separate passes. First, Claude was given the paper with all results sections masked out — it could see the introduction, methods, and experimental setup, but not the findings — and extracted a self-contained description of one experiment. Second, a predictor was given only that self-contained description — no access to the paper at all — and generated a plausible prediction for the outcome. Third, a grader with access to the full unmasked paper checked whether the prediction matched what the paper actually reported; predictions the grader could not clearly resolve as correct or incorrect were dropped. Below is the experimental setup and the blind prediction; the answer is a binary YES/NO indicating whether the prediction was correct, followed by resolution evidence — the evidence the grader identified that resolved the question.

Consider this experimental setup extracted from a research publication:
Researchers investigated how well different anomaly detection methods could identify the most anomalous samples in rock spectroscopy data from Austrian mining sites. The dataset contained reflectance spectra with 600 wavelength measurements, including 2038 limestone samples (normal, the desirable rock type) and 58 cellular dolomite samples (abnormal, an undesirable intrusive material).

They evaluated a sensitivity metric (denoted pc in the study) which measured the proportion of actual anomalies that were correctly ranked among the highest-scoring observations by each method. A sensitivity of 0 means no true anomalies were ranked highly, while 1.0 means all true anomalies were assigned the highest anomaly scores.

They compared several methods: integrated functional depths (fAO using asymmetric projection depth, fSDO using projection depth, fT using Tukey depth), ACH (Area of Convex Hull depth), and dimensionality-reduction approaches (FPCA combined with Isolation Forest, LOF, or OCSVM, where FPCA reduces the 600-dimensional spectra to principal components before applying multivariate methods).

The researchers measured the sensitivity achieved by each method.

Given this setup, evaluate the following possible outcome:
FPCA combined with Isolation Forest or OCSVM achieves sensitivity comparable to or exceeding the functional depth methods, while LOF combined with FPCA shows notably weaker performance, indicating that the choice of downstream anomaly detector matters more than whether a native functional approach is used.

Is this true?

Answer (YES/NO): NO